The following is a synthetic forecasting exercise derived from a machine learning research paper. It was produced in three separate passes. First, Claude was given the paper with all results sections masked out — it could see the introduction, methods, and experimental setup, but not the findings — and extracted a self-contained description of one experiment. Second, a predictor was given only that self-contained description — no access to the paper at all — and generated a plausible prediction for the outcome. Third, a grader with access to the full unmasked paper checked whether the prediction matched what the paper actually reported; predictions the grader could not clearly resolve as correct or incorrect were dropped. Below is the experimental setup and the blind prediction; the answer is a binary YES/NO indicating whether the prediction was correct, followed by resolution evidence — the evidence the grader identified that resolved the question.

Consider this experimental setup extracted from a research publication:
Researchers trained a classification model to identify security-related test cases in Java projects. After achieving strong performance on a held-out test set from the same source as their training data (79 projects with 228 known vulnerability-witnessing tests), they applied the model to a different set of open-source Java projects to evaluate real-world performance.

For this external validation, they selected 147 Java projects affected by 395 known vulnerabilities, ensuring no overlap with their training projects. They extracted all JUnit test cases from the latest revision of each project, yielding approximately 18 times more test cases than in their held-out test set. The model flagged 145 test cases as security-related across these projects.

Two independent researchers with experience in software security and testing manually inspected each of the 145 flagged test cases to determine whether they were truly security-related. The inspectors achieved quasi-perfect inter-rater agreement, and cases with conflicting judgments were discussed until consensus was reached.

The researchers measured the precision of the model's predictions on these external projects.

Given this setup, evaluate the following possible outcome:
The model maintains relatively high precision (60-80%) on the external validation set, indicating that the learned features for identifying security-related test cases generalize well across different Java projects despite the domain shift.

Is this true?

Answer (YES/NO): YES